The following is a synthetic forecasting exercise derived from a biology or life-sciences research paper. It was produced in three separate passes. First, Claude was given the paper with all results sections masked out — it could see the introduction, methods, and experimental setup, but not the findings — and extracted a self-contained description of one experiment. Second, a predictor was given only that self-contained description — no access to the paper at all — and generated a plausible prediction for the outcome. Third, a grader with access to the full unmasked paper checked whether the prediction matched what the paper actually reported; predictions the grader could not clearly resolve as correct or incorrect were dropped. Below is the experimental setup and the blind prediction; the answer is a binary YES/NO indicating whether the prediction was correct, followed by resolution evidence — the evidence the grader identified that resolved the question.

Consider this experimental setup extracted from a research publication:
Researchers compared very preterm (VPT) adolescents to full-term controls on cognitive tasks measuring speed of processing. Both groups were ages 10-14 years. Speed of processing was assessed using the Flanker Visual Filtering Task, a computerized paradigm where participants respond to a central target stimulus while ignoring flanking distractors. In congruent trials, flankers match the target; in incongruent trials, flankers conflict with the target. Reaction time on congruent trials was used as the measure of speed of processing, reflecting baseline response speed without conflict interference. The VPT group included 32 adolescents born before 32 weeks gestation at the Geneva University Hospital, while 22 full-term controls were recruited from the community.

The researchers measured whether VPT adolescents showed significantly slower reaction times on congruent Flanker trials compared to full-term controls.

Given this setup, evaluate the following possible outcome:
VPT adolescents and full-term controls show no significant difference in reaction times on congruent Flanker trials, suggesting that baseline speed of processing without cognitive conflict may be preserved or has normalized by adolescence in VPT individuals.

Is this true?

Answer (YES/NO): YES